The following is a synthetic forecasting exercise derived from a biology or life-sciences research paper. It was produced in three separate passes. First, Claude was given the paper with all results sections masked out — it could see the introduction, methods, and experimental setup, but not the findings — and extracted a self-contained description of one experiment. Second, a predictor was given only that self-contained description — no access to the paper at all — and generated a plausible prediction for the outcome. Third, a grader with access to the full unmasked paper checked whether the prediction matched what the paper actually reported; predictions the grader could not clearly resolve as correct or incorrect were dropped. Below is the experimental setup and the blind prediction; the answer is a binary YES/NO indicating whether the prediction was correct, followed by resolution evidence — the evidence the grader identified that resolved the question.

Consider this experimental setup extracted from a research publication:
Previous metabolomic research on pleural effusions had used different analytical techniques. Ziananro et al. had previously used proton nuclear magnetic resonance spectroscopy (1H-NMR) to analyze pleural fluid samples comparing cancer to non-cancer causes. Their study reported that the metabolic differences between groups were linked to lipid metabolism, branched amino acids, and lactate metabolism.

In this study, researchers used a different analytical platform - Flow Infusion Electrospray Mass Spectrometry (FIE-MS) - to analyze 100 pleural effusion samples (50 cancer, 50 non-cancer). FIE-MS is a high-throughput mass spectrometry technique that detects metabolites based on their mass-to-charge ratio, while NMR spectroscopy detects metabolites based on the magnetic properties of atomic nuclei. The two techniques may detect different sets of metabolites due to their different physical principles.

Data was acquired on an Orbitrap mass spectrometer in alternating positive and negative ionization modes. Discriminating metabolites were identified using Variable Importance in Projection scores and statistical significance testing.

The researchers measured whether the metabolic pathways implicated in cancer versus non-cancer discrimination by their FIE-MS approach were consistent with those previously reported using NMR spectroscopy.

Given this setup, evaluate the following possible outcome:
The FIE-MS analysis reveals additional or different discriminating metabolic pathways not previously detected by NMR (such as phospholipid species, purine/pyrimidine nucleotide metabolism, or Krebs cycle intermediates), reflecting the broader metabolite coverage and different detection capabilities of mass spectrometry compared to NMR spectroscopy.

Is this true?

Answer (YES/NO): NO